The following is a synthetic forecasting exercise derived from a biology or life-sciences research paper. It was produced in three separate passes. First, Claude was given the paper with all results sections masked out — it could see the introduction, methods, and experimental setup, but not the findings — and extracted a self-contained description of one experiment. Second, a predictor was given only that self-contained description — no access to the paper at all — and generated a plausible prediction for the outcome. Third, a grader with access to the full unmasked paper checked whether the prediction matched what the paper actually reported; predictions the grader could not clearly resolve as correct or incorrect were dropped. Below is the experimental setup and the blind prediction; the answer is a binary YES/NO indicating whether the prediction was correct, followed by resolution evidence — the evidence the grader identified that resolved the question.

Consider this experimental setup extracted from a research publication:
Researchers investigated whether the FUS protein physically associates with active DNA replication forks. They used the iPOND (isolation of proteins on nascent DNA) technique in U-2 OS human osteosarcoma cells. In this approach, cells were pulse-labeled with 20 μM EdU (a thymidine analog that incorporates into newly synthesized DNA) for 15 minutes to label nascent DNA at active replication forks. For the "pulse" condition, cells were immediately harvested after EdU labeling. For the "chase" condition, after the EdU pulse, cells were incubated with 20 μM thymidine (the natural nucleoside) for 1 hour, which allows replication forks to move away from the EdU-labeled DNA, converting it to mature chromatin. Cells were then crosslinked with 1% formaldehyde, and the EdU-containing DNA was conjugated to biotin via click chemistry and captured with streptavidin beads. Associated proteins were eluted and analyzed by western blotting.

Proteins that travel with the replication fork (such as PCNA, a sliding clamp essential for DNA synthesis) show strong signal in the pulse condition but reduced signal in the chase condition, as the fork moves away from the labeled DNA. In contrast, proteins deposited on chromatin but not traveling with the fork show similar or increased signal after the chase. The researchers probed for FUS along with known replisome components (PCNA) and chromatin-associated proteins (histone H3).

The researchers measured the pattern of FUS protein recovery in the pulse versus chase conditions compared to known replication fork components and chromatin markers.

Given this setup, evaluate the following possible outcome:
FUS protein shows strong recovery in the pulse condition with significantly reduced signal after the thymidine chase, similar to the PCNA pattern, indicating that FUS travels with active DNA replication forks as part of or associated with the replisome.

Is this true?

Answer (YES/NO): NO